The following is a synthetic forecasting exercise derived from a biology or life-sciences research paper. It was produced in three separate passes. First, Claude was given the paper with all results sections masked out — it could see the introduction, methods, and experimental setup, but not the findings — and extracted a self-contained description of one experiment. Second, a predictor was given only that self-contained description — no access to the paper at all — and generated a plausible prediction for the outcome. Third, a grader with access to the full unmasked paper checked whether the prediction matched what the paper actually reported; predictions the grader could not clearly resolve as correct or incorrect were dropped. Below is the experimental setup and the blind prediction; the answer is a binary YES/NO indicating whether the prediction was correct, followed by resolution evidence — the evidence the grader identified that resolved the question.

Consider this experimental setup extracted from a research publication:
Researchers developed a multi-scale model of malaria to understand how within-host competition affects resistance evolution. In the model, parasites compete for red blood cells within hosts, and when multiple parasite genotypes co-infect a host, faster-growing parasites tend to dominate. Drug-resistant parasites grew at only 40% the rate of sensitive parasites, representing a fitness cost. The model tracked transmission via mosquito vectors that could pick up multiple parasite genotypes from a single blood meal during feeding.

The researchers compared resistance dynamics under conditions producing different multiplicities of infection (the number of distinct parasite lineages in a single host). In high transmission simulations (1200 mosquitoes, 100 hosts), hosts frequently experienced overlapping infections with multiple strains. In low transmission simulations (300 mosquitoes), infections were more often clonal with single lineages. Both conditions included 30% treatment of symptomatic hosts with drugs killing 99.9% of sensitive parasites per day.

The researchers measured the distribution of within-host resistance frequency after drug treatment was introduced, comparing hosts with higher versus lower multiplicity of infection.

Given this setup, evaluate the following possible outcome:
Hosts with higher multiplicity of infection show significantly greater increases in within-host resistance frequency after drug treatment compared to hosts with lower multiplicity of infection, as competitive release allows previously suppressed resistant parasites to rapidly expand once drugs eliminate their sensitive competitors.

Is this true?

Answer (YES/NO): NO